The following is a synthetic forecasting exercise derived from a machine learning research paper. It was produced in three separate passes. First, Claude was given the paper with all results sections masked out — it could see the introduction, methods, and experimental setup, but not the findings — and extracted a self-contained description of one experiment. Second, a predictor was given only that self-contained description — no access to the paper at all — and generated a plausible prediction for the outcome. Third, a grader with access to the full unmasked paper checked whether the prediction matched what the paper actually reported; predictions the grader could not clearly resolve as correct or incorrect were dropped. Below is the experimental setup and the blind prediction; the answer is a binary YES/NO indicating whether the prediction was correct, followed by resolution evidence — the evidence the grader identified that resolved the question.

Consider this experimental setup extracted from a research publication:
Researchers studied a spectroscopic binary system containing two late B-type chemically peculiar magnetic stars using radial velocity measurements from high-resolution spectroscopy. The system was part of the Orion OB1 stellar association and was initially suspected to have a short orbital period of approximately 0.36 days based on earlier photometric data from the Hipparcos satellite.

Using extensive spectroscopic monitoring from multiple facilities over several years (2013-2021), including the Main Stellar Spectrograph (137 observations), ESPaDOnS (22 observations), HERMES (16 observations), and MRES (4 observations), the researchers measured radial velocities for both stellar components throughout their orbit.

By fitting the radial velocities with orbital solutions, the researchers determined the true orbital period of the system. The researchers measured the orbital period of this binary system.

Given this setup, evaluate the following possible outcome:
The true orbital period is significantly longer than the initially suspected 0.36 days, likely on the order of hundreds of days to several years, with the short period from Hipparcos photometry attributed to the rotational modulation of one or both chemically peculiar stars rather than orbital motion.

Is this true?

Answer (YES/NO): NO